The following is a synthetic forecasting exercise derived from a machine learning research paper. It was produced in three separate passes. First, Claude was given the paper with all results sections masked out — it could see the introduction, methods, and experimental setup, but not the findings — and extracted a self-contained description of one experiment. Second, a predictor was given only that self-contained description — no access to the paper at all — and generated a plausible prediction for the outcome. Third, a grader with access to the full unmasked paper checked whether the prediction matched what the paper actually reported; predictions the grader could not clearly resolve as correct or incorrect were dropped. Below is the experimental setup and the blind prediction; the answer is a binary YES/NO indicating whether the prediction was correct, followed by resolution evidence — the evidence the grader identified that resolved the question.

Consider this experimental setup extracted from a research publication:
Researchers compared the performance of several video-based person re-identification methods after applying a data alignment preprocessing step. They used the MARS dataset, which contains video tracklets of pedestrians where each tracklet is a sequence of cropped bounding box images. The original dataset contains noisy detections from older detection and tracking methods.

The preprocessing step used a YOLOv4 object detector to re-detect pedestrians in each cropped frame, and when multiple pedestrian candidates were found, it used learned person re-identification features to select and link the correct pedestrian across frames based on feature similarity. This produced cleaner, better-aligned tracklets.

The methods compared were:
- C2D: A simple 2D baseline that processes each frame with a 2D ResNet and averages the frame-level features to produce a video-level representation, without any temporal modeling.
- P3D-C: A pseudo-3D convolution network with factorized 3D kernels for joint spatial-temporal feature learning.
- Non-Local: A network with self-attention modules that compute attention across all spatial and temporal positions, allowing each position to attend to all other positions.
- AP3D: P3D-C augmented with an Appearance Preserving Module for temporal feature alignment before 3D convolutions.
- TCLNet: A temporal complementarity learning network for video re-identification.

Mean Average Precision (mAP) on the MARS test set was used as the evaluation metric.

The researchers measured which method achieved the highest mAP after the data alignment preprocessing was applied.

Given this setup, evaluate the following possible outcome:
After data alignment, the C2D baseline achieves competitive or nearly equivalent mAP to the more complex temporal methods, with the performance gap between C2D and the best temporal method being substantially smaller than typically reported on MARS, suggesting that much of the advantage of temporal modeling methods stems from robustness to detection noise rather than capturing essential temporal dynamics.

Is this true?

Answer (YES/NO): NO